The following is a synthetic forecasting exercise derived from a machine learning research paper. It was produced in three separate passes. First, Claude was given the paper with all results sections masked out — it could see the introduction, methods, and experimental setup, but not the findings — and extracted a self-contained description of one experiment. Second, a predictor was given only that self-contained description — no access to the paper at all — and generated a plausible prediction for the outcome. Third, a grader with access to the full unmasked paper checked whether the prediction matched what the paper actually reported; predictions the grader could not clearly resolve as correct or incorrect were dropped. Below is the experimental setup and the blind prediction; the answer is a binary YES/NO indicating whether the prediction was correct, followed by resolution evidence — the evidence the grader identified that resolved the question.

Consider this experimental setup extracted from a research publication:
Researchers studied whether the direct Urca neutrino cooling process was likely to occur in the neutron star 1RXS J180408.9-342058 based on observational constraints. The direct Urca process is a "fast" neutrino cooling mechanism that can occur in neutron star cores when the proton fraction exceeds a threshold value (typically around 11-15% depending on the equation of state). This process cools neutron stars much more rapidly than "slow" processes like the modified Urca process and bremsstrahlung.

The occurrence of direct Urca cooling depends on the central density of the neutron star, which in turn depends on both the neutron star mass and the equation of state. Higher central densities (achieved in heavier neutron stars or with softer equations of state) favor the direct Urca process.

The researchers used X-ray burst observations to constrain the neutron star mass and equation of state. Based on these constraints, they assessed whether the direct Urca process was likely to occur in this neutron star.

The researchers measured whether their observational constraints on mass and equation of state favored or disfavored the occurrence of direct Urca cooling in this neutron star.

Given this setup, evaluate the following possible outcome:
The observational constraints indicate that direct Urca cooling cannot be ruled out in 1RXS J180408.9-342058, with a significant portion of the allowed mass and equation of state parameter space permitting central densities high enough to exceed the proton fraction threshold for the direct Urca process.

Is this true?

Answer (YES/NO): NO